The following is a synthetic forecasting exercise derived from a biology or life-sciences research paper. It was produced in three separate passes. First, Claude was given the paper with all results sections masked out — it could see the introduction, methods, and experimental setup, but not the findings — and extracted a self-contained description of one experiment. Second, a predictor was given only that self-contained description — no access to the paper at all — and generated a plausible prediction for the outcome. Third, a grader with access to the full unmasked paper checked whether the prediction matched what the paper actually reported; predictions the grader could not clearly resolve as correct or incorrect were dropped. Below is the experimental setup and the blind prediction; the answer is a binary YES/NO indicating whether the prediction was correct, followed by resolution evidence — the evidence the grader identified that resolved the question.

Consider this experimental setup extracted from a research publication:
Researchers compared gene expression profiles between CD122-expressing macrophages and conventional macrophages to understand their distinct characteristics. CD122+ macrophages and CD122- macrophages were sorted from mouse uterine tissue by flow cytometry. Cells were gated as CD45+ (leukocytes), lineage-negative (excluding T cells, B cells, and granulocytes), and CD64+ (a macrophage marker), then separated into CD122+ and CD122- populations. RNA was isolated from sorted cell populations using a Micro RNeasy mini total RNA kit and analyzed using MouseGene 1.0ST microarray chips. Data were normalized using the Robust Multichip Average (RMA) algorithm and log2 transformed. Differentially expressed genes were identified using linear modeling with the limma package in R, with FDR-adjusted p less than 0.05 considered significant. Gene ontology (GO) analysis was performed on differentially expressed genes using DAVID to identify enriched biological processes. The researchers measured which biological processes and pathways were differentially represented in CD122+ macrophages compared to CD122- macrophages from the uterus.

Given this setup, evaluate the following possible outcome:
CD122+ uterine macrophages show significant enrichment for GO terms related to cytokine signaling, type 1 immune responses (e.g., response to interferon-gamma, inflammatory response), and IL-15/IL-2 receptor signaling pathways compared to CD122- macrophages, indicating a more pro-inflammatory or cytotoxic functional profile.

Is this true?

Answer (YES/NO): NO